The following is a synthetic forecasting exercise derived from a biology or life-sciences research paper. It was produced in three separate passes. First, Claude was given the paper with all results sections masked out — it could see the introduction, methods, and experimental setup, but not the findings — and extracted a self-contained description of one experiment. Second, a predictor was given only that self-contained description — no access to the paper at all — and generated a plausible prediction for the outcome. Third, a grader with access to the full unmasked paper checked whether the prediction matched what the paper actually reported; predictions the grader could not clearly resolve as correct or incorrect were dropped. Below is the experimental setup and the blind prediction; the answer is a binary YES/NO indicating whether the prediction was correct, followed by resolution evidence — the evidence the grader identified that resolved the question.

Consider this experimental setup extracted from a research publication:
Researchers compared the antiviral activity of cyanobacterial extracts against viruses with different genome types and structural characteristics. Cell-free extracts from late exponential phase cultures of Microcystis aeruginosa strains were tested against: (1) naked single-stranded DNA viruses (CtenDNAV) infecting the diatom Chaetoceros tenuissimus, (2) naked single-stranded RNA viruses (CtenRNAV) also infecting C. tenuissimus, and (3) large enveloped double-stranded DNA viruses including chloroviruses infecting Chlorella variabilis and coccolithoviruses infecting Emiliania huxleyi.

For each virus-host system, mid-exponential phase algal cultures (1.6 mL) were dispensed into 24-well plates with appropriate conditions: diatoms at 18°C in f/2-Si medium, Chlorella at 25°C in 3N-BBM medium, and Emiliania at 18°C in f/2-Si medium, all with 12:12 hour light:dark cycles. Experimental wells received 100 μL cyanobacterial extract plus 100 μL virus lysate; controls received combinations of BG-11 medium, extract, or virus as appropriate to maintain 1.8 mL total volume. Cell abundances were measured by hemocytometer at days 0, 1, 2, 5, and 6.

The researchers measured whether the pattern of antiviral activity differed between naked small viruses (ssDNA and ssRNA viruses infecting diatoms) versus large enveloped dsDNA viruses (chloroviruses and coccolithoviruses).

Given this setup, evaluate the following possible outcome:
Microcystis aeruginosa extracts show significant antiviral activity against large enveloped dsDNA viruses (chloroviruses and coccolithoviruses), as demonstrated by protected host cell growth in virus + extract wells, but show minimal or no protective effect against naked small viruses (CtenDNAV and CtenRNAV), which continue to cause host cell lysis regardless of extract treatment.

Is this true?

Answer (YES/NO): NO